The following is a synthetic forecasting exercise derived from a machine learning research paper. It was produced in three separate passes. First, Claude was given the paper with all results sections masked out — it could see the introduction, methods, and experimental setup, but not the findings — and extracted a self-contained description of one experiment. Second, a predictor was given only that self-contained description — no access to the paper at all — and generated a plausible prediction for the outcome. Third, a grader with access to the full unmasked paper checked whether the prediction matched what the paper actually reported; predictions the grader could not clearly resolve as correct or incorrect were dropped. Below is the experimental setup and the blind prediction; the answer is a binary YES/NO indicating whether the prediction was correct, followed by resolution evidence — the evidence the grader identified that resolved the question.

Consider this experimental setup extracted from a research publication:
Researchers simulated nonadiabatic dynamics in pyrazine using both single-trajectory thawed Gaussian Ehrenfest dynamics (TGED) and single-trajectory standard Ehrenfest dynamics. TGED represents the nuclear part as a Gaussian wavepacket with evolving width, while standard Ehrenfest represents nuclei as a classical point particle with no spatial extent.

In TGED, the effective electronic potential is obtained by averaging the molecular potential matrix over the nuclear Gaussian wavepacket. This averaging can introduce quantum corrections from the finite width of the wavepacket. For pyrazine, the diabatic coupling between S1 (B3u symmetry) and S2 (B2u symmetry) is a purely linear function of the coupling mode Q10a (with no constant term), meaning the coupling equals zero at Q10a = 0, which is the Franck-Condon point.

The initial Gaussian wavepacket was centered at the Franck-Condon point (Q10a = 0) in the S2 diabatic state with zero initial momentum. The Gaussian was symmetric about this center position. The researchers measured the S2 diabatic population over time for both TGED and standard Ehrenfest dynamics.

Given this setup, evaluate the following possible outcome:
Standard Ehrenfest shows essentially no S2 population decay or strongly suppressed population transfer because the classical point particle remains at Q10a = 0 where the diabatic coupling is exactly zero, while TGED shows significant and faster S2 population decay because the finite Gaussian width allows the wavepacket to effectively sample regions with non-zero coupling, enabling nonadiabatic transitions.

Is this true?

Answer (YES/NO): NO